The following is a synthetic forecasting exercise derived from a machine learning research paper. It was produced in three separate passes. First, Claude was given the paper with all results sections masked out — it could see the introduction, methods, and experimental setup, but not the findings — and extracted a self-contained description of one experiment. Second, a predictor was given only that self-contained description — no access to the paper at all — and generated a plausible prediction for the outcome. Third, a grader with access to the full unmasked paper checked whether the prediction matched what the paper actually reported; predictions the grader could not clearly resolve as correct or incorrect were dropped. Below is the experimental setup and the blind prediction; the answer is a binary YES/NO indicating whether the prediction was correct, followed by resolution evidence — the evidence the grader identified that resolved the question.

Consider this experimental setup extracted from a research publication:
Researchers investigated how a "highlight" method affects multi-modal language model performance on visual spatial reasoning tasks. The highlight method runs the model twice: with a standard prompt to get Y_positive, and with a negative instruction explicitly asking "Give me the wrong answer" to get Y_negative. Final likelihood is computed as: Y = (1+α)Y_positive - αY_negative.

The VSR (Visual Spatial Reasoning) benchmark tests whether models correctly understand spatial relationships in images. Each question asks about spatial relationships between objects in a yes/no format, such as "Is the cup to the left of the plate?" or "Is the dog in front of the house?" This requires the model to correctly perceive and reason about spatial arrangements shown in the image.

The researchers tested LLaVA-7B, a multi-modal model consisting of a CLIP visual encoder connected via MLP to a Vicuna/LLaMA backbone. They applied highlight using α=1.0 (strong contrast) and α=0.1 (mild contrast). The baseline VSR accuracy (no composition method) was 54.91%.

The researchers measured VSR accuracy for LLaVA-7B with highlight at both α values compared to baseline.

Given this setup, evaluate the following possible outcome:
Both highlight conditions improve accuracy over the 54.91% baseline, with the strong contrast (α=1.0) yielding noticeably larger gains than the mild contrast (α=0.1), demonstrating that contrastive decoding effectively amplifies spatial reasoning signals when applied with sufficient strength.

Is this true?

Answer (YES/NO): NO